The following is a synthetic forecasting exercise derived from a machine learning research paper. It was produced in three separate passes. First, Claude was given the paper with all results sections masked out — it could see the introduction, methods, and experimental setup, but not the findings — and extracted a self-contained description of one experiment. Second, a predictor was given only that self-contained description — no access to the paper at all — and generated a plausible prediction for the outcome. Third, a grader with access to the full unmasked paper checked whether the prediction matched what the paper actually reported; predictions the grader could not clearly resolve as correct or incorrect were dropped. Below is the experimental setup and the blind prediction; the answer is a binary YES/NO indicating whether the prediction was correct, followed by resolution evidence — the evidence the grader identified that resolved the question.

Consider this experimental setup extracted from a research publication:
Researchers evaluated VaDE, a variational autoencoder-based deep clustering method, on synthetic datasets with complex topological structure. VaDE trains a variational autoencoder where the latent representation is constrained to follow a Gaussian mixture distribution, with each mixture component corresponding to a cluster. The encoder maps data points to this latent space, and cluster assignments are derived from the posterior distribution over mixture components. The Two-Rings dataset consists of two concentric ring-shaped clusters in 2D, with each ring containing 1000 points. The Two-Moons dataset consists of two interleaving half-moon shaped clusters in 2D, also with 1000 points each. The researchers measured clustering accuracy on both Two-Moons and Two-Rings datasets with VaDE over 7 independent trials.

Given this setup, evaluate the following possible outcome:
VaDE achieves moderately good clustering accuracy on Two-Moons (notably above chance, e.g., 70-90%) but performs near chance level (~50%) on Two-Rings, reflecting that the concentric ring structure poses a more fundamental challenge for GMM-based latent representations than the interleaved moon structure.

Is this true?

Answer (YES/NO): NO